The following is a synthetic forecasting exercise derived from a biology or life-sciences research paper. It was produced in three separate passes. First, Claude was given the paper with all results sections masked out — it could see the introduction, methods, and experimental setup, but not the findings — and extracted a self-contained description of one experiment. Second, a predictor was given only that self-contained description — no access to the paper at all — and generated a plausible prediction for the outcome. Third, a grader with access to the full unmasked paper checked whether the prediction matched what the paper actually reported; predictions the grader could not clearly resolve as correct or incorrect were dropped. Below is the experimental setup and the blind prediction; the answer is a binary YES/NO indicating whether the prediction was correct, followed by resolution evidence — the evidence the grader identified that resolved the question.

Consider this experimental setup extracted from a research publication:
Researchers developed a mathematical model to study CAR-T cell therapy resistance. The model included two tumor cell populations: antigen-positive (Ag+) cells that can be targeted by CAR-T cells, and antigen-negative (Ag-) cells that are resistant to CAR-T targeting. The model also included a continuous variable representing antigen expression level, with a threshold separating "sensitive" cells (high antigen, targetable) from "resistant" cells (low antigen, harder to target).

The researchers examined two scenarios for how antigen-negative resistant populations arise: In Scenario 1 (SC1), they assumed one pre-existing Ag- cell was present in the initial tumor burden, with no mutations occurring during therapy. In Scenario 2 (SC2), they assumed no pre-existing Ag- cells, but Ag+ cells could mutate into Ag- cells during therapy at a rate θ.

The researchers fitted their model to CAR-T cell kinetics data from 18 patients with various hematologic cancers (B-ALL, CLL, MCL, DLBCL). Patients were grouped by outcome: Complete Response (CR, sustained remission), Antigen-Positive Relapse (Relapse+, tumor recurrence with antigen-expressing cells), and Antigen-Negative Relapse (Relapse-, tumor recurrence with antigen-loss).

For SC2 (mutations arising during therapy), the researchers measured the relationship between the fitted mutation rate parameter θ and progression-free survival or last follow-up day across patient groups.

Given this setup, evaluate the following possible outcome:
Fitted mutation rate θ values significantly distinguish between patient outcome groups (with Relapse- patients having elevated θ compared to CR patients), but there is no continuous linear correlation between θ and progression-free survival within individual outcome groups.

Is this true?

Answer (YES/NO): NO